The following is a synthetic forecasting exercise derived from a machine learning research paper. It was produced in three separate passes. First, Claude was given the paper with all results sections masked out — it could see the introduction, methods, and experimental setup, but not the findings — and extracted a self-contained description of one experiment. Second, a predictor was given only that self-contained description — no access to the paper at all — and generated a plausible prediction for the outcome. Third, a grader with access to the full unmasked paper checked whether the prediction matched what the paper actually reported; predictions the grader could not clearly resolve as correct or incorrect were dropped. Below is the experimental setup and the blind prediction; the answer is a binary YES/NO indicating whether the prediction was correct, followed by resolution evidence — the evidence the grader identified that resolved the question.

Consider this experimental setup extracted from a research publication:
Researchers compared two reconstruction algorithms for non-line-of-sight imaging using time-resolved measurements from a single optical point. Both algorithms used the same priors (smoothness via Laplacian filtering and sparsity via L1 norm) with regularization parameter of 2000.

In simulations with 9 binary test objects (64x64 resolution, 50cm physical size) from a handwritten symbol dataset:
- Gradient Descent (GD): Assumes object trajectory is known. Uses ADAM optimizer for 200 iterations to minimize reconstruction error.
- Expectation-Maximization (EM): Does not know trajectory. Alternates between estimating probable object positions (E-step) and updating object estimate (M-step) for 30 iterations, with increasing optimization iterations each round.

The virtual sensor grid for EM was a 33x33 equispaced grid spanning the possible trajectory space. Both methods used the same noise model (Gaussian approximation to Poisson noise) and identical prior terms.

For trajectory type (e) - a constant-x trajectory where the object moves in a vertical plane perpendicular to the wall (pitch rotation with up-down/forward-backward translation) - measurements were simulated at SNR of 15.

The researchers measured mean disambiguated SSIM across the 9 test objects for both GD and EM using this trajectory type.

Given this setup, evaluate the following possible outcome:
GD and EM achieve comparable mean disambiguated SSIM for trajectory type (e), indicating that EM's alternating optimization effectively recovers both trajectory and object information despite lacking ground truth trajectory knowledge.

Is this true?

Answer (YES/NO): NO